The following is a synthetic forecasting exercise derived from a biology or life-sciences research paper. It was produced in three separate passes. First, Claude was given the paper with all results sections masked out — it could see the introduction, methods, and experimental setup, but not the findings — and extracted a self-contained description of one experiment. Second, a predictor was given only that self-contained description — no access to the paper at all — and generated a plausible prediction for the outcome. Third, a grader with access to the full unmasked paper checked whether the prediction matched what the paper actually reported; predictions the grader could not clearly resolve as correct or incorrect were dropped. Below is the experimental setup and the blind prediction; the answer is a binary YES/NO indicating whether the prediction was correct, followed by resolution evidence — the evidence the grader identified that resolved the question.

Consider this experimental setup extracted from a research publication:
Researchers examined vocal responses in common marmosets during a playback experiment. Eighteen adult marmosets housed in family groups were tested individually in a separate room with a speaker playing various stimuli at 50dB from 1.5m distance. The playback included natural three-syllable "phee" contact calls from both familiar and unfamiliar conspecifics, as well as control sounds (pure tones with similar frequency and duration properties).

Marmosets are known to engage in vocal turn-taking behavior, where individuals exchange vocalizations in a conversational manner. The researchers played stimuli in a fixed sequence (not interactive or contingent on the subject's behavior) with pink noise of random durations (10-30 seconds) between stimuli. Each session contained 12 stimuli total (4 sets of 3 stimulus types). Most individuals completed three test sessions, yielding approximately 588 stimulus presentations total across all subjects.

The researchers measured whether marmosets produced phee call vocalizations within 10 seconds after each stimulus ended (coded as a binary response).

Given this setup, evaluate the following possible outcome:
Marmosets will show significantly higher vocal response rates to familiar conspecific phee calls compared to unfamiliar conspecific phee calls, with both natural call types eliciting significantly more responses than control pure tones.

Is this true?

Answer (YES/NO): NO